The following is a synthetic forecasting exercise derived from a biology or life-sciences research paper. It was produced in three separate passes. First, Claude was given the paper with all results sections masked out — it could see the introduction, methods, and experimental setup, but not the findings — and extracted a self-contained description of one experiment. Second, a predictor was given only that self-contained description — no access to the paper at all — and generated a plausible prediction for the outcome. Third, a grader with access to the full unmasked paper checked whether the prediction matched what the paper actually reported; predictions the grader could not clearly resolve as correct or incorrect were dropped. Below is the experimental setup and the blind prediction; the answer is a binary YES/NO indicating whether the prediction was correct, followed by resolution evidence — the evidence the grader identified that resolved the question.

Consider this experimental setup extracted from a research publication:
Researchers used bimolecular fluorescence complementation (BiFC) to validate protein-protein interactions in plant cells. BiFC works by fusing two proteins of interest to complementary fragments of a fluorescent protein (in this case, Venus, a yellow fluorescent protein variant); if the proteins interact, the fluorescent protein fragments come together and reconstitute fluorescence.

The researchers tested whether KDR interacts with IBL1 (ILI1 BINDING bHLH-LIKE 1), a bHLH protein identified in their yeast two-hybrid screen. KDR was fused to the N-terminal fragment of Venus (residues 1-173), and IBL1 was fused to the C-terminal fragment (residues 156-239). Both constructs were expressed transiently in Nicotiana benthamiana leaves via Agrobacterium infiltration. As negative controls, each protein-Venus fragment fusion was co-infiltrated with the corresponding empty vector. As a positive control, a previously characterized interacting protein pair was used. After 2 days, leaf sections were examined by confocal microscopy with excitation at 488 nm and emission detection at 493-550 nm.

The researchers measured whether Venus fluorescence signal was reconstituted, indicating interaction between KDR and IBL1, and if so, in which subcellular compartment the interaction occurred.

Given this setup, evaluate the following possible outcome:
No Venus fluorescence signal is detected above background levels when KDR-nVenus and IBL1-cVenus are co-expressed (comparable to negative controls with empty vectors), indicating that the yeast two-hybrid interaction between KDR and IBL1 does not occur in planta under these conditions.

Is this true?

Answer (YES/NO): NO